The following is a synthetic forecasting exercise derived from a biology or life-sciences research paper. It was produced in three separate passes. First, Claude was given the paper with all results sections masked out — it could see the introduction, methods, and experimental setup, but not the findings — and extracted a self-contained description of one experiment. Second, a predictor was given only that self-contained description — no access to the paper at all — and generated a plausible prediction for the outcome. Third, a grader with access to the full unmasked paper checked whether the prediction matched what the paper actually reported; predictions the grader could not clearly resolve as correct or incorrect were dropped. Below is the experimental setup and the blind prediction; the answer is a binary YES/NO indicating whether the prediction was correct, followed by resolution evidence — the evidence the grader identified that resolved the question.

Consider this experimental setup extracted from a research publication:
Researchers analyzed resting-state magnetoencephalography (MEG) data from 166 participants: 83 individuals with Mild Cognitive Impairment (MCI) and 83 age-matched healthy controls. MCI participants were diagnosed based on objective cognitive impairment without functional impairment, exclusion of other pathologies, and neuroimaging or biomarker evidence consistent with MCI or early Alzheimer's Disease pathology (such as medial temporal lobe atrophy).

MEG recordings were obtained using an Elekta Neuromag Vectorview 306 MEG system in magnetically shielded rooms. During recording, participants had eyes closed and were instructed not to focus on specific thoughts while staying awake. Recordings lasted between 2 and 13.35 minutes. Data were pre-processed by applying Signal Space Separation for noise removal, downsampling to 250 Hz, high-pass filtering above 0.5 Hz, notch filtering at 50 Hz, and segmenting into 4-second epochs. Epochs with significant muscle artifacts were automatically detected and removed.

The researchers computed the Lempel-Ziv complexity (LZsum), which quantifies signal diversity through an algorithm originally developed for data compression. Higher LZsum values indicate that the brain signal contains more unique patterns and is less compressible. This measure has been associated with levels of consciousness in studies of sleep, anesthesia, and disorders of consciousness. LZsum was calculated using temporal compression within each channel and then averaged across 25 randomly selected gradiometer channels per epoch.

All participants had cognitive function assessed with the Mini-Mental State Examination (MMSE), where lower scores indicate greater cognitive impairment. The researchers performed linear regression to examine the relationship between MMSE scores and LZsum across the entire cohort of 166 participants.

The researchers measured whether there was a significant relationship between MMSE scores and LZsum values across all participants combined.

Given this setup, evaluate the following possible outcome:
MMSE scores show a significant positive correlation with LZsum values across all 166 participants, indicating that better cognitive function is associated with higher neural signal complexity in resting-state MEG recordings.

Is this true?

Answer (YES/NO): YES